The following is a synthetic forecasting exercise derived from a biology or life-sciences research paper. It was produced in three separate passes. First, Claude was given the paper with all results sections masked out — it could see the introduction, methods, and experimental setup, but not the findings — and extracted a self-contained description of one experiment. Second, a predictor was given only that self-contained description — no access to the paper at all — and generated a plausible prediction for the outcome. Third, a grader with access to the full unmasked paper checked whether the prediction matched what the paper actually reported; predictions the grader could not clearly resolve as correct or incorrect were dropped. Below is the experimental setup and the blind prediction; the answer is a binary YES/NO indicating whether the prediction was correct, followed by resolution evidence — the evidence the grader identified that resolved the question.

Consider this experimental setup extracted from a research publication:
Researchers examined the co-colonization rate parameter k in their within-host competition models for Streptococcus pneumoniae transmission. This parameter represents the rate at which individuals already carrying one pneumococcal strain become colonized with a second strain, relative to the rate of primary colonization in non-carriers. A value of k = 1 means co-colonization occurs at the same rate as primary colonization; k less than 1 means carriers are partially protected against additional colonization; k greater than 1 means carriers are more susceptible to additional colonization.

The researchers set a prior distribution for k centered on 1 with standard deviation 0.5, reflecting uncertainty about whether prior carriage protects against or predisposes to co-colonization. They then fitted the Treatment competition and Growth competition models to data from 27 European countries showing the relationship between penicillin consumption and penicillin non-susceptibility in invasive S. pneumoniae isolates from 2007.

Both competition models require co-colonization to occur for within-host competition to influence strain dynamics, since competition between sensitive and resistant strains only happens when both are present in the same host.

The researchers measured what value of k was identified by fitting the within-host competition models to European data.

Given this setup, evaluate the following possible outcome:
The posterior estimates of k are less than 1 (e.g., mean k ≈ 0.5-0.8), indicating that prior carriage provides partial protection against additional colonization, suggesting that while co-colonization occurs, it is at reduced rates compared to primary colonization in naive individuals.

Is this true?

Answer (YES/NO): NO